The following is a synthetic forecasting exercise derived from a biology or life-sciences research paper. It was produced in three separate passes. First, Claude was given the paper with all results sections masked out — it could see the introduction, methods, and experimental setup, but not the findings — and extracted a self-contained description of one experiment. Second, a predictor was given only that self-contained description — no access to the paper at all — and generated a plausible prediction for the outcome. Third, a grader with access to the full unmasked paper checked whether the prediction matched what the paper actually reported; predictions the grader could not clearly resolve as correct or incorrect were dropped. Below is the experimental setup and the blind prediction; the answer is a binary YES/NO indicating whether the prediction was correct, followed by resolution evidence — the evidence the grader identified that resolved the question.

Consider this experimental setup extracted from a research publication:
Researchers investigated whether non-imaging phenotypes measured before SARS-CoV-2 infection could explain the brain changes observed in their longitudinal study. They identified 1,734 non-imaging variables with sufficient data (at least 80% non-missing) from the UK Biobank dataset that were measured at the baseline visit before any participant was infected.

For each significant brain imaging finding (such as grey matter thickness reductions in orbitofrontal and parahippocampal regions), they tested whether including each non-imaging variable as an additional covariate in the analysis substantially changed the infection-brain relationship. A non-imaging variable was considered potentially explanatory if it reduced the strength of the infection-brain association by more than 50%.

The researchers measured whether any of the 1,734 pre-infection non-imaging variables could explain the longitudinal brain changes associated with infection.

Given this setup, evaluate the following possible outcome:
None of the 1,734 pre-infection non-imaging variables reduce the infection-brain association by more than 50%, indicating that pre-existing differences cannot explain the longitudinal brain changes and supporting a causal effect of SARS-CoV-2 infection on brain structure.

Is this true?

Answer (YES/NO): YES